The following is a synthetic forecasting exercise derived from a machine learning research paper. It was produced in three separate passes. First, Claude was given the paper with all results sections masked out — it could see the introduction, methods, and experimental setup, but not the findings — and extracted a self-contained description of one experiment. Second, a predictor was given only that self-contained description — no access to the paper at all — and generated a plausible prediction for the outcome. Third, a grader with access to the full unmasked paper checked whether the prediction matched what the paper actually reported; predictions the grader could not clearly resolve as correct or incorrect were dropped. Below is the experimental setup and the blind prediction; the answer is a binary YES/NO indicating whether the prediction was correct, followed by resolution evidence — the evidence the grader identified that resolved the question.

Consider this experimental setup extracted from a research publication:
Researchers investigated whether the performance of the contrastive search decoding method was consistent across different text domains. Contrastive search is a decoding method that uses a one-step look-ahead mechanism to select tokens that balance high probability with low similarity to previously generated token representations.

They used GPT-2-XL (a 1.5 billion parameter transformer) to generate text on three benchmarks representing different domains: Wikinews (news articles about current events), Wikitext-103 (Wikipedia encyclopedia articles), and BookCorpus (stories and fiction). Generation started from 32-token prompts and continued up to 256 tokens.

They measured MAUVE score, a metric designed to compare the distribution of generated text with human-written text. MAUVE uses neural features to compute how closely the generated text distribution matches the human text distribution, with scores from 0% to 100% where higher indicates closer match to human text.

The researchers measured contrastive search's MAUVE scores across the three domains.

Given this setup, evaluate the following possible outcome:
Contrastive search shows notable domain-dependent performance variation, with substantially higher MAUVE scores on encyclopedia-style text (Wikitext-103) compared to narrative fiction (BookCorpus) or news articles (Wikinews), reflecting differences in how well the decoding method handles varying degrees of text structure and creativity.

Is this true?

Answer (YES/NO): NO